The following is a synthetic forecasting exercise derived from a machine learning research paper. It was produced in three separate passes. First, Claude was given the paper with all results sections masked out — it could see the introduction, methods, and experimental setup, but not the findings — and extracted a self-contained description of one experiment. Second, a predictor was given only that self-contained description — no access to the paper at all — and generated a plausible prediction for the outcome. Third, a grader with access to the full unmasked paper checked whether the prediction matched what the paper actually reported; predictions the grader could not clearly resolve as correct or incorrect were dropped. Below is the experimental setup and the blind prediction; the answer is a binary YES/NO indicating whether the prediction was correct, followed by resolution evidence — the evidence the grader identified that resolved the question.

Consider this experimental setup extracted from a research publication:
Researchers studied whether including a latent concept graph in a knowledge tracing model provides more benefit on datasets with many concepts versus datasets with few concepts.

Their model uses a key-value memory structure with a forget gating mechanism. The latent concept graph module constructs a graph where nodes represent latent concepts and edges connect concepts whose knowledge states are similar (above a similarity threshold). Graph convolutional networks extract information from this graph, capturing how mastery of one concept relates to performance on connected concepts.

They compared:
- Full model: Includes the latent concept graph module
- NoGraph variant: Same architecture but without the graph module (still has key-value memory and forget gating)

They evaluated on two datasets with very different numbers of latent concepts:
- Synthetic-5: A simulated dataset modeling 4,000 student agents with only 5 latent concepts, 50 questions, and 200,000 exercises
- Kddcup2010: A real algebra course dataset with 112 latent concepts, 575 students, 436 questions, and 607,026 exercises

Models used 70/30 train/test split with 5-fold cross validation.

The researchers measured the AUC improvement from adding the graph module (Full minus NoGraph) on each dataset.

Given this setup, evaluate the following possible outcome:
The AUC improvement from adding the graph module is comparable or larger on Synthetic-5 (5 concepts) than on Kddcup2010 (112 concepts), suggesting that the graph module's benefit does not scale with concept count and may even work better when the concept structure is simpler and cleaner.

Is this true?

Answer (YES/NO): YES